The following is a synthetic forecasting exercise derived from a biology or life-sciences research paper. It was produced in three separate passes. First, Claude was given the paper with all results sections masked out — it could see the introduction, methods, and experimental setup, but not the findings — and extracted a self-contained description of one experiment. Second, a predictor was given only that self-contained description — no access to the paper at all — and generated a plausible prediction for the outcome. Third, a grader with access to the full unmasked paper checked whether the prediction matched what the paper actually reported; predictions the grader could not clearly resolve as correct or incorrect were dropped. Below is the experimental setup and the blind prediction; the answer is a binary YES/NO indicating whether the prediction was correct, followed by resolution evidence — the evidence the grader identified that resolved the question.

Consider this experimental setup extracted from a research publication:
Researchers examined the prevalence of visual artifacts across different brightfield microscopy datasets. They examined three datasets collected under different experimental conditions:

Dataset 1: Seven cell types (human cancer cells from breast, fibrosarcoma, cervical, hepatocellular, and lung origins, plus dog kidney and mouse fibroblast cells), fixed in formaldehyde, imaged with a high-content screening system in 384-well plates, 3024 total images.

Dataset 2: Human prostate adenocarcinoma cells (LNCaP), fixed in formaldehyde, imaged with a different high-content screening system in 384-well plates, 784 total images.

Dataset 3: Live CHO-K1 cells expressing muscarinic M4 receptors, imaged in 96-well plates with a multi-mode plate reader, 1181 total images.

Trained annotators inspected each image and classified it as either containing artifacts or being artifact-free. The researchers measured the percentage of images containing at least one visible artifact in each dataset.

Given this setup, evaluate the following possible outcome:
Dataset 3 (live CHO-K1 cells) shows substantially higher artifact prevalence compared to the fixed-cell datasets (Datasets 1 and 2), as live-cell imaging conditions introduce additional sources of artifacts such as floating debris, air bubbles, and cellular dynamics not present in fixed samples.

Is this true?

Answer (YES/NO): YES